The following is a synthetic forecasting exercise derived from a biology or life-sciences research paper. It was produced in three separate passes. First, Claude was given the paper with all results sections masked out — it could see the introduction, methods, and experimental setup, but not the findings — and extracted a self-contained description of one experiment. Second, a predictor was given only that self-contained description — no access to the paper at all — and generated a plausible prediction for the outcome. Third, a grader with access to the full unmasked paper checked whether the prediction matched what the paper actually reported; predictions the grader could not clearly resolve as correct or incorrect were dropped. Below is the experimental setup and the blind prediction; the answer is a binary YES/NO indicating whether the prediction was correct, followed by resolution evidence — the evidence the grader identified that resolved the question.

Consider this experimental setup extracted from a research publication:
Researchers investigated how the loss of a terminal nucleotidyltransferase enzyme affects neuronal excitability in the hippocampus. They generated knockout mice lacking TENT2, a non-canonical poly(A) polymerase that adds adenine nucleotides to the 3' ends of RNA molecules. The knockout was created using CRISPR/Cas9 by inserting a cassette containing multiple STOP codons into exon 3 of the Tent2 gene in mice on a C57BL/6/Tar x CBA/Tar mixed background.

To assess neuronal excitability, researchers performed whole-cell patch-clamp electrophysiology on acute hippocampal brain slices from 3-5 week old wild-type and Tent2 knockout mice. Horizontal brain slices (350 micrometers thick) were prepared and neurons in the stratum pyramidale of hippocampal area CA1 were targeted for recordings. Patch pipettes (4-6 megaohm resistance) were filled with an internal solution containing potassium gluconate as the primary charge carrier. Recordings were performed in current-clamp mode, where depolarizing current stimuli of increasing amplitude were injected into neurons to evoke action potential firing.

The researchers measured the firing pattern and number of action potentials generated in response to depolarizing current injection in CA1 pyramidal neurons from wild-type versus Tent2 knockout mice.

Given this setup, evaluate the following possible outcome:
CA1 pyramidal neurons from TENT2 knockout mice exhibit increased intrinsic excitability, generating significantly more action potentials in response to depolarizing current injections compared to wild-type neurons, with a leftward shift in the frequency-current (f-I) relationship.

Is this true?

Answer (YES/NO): NO